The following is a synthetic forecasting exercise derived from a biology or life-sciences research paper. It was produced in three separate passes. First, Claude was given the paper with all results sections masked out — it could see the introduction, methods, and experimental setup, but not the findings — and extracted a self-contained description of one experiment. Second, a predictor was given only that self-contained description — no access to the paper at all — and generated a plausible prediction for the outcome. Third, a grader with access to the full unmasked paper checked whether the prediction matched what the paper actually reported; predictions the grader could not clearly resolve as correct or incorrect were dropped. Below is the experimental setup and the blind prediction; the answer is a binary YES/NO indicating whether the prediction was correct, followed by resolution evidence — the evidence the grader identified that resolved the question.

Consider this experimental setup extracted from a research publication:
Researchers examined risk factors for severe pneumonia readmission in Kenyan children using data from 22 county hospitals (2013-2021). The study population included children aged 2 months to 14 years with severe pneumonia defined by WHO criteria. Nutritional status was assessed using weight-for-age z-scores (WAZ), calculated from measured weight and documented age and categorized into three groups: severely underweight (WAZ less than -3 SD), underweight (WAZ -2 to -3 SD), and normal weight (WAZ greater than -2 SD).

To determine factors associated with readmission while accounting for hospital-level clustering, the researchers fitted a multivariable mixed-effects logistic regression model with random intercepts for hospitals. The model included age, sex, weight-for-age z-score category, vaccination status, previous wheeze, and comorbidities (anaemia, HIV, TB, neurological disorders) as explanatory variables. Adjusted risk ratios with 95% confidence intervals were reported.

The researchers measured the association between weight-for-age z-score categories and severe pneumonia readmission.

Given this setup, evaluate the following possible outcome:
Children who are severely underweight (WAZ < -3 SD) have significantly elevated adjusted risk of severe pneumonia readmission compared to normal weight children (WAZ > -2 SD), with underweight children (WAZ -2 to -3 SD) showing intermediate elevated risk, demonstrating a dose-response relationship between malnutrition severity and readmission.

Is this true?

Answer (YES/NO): YES